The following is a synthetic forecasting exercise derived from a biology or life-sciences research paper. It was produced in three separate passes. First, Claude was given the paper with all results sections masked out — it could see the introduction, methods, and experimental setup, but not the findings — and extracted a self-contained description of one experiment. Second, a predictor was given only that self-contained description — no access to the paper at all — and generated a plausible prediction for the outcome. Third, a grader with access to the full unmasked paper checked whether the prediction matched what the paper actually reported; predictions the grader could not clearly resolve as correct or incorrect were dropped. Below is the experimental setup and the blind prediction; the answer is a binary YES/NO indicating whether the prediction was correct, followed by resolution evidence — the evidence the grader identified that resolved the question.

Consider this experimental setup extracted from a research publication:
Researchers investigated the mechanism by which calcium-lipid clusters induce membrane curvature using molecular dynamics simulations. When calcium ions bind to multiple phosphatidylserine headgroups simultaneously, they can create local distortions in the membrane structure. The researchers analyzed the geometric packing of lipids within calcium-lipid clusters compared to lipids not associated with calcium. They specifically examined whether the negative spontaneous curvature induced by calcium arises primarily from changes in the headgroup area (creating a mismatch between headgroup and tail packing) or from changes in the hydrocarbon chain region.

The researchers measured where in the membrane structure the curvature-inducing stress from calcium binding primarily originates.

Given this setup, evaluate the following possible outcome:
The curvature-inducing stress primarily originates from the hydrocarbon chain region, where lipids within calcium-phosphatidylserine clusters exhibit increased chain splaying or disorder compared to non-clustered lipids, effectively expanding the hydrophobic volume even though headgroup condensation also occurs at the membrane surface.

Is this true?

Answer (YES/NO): NO